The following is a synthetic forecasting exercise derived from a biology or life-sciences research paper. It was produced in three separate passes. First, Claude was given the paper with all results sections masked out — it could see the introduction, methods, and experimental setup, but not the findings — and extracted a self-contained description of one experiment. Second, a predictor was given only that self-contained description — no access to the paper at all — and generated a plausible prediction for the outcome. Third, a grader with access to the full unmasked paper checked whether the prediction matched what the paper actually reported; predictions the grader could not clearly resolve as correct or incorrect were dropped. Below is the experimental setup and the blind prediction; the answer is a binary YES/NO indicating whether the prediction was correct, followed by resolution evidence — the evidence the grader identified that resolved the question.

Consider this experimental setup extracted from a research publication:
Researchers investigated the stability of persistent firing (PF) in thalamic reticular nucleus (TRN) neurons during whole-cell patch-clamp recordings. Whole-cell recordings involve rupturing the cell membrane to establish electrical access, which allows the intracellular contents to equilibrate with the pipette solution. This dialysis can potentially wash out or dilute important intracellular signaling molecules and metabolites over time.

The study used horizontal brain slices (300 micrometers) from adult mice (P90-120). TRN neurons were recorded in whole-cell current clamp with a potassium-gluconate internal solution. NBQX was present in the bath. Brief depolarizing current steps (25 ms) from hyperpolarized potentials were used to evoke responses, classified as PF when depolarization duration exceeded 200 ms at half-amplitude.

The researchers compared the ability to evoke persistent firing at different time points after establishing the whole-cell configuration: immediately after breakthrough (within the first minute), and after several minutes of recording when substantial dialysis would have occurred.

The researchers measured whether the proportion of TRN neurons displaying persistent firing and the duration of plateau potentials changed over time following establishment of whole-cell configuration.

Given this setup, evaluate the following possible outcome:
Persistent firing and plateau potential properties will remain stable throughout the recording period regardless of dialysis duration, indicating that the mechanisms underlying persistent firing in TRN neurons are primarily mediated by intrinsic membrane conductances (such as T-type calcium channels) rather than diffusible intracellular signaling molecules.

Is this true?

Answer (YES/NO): NO